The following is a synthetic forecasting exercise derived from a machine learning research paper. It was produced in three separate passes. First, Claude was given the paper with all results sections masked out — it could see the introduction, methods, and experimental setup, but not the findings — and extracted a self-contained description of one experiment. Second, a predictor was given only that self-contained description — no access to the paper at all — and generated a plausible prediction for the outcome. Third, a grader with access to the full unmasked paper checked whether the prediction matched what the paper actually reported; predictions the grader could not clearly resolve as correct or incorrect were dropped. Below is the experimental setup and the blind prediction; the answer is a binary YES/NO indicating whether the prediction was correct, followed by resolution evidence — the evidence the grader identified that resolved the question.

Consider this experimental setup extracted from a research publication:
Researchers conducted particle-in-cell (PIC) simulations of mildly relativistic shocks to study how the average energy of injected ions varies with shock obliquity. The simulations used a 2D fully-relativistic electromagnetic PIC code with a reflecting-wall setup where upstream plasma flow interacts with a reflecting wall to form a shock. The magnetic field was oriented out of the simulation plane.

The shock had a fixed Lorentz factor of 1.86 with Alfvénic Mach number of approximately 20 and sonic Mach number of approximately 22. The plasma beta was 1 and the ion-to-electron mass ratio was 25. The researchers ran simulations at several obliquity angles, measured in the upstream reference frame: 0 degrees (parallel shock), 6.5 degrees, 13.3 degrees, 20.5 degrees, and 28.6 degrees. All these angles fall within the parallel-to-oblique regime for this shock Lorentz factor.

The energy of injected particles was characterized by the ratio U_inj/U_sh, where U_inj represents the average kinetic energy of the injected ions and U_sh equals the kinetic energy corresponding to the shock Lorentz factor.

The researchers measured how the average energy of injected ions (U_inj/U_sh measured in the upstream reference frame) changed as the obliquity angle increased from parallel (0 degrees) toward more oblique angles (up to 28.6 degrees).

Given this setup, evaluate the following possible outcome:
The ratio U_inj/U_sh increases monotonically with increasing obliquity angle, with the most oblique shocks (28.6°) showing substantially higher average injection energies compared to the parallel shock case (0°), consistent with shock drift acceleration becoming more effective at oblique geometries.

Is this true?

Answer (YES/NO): NO